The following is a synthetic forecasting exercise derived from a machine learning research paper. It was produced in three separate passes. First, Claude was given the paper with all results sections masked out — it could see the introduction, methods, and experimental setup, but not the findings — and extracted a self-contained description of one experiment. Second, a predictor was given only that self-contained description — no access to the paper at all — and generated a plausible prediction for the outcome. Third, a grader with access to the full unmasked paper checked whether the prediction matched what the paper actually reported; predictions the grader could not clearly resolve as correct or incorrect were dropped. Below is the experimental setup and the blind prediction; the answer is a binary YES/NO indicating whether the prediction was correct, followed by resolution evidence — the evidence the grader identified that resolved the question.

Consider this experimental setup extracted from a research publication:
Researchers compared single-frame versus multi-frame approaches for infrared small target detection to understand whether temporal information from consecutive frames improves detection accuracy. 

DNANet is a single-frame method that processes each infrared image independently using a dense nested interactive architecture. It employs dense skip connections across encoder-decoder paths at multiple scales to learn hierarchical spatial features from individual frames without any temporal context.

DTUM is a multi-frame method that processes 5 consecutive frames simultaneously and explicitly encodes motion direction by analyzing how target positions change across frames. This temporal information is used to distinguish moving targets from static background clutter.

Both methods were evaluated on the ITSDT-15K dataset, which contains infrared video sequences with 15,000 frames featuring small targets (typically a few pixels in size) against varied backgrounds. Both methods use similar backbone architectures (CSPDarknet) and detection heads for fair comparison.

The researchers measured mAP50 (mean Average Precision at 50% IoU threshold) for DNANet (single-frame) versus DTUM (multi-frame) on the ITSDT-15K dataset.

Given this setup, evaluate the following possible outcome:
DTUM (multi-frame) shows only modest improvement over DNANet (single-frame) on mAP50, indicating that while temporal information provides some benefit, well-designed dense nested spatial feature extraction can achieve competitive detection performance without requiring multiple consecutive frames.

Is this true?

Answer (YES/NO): NO